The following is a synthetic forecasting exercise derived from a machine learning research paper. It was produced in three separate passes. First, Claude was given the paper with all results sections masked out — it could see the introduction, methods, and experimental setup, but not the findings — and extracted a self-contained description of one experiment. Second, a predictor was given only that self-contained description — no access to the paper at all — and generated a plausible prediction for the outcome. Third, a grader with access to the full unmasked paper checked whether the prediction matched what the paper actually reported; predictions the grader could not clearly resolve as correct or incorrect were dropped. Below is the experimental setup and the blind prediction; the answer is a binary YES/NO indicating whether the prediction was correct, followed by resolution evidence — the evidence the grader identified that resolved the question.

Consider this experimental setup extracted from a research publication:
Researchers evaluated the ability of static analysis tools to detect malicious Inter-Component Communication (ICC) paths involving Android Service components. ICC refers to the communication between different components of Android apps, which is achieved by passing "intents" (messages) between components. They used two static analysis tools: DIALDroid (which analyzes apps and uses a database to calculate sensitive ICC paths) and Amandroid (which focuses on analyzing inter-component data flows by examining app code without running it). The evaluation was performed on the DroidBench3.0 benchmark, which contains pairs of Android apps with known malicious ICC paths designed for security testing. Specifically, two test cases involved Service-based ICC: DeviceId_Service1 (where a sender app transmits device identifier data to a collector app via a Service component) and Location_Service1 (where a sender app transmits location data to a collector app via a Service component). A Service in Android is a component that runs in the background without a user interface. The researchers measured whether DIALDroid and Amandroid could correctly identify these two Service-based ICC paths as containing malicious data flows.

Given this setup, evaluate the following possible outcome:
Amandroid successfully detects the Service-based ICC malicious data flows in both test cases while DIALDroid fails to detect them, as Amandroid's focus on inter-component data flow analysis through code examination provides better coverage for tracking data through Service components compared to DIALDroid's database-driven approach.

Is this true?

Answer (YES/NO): NO